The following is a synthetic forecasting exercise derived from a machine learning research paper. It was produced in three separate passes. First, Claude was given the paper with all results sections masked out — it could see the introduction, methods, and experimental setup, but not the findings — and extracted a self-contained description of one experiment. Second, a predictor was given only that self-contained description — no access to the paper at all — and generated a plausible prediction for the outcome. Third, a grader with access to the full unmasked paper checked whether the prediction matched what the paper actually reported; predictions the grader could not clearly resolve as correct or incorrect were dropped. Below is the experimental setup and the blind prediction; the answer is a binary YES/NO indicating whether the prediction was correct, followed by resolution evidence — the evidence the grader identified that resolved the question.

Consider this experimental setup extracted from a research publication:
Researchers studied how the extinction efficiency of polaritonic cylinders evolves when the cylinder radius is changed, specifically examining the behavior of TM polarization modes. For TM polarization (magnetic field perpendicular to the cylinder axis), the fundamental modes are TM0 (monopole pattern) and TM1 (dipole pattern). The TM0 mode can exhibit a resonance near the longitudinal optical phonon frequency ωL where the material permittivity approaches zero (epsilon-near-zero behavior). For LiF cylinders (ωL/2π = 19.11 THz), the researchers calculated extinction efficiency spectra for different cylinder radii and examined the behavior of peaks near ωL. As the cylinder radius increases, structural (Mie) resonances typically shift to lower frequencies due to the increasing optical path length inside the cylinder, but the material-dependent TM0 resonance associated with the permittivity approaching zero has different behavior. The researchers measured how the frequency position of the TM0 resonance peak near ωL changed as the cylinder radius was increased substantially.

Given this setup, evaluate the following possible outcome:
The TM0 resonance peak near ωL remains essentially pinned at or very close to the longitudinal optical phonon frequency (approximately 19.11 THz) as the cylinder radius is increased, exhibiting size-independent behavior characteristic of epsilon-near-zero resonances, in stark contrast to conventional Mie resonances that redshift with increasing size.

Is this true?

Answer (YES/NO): NO